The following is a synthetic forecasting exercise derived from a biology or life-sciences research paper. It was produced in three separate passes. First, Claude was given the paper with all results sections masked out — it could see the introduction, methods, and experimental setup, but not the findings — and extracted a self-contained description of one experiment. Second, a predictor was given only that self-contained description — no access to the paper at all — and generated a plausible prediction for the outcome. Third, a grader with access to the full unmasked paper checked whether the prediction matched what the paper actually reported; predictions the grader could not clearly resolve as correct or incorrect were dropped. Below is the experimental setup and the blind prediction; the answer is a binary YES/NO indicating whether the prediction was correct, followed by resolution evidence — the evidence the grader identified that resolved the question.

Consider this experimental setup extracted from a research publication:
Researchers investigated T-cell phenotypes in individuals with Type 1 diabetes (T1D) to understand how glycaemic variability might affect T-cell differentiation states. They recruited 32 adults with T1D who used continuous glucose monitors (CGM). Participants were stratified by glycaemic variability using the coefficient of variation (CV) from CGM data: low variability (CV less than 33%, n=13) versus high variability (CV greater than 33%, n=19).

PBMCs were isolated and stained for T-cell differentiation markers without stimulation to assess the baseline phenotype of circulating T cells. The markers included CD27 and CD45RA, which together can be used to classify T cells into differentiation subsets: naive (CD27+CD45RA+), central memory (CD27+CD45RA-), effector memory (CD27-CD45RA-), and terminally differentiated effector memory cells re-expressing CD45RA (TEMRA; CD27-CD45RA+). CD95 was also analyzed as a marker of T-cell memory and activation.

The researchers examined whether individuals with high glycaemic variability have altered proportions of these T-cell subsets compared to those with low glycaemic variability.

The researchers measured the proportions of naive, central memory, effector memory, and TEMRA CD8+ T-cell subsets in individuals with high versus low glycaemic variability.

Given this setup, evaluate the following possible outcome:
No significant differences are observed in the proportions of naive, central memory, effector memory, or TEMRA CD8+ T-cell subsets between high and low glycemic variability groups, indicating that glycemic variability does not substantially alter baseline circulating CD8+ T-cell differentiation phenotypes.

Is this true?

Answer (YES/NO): NO